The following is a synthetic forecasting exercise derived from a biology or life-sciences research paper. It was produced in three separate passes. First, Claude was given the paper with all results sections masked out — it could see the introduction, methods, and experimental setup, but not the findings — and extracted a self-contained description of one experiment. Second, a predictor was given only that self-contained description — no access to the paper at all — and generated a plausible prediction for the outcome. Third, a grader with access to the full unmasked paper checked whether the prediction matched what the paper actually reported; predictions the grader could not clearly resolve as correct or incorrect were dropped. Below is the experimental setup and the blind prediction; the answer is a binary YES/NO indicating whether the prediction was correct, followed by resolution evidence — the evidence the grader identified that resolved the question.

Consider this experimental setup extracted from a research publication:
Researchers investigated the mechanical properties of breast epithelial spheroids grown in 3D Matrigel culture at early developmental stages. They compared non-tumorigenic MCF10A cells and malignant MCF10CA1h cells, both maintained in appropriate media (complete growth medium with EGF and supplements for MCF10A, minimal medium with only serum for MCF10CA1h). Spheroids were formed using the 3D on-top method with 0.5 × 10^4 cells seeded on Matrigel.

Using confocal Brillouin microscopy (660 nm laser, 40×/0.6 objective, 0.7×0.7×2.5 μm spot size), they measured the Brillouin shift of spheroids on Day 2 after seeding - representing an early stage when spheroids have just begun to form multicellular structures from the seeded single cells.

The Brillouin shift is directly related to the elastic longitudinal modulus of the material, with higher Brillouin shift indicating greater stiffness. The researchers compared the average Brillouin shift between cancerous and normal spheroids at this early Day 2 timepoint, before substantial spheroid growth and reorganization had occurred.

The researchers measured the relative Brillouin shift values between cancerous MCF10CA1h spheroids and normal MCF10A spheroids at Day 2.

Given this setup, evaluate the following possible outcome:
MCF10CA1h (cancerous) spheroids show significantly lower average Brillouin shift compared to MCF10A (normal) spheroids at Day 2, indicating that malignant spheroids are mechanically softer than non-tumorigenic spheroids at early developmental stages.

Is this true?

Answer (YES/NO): YES